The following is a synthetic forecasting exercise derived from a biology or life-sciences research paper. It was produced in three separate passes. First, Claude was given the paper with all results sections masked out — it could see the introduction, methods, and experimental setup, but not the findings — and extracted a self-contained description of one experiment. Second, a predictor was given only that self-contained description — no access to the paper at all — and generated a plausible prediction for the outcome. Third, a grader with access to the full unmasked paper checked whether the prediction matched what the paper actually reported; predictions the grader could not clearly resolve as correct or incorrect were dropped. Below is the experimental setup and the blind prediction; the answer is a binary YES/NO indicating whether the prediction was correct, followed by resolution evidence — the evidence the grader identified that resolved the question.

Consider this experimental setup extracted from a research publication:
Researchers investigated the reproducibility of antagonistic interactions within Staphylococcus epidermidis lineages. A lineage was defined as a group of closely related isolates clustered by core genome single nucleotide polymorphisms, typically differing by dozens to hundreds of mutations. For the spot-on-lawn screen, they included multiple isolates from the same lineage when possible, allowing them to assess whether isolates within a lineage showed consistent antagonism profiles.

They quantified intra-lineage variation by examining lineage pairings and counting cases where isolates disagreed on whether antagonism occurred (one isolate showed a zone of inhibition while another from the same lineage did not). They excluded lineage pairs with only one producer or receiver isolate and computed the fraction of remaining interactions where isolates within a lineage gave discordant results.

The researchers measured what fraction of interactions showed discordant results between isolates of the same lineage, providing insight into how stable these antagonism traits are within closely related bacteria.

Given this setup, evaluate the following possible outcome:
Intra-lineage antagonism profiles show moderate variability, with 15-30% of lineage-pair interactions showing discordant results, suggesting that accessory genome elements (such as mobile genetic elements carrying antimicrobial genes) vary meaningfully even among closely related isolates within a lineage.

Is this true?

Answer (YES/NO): NO